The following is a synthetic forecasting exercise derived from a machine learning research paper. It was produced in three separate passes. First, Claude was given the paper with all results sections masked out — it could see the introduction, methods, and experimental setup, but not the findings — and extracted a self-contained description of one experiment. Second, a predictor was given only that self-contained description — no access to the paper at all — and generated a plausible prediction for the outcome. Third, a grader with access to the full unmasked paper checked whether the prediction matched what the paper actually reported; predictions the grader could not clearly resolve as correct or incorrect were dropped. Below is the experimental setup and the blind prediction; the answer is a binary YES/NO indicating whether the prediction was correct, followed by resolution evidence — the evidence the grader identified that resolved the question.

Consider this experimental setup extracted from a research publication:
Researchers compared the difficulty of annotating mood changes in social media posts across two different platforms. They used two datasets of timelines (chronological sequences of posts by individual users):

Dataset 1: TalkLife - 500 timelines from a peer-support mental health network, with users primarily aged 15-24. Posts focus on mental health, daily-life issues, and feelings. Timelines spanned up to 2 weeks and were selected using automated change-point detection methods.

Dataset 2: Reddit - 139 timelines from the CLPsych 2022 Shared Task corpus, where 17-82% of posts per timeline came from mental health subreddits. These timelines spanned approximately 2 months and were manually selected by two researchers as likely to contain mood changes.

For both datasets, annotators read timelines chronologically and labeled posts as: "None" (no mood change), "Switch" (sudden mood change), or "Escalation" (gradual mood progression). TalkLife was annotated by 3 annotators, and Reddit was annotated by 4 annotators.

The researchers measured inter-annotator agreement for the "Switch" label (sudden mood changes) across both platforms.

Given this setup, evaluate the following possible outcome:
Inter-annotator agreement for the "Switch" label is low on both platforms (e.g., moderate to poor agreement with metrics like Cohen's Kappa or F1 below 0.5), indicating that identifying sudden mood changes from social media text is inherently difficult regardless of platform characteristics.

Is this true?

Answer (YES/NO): YES